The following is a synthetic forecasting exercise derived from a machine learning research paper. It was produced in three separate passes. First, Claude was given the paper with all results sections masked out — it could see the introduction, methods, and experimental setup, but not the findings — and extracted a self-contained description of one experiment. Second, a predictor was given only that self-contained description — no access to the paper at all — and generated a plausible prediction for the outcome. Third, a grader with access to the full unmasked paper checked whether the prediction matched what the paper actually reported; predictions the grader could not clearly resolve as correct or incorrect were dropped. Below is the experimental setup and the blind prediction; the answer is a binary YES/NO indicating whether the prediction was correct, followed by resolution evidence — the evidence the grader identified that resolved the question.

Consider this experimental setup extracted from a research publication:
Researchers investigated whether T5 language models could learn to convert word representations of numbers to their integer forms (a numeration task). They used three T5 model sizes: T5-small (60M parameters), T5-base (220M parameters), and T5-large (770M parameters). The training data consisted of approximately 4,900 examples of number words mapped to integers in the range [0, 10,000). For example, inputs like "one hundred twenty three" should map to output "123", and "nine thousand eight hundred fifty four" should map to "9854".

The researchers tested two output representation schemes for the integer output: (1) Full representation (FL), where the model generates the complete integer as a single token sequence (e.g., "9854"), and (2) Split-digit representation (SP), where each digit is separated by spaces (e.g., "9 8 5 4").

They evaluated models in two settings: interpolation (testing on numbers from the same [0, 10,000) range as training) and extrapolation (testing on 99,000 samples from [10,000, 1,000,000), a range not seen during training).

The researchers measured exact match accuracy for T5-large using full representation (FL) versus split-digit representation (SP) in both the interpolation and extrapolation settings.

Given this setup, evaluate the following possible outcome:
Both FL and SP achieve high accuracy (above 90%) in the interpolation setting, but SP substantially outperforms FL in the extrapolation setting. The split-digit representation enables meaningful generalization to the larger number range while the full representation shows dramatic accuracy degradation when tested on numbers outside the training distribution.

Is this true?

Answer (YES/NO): NO